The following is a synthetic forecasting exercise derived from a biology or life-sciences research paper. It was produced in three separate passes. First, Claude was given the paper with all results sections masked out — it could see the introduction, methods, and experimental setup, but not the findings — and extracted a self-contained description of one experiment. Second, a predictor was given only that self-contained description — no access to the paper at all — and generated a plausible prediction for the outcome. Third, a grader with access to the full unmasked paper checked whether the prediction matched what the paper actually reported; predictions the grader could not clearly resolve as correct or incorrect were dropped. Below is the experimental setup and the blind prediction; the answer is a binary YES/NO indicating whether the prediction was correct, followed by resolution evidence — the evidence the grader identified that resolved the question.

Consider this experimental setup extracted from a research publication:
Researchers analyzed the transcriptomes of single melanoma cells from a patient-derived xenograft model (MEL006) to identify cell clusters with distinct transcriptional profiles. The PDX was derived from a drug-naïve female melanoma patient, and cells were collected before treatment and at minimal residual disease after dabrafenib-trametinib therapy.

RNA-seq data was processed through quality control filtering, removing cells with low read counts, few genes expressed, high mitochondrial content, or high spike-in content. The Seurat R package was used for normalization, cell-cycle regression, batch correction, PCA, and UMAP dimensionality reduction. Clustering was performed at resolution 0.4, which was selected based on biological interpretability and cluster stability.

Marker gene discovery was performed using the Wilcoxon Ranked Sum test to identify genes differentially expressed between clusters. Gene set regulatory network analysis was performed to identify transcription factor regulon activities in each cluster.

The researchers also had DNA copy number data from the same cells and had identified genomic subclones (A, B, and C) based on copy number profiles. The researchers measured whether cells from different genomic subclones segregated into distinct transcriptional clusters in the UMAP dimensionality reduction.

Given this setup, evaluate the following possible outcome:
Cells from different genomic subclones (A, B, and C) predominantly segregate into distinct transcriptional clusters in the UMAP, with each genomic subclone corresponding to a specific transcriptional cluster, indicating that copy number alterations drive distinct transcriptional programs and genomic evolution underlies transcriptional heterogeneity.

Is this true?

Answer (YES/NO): NO